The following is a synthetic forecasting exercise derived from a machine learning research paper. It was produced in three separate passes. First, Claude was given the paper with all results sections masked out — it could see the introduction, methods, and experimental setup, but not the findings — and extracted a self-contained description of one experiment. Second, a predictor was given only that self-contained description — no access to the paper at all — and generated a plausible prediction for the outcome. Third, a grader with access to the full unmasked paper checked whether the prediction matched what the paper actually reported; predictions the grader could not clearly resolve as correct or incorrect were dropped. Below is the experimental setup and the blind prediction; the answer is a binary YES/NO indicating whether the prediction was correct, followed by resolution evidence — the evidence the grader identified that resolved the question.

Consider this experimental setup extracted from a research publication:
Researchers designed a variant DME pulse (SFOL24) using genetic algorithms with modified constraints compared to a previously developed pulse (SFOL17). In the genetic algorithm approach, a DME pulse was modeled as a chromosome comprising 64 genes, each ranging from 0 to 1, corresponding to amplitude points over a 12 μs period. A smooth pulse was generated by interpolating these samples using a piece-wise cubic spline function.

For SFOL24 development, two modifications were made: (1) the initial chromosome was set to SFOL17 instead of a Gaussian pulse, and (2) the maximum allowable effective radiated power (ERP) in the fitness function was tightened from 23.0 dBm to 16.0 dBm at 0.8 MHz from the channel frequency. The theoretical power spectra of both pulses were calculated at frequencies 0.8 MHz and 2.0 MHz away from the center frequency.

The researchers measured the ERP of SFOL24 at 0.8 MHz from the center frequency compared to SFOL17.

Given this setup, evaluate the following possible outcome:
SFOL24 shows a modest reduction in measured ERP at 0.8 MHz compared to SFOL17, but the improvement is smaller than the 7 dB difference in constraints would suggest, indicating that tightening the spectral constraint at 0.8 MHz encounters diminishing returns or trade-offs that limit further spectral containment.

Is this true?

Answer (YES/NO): NO